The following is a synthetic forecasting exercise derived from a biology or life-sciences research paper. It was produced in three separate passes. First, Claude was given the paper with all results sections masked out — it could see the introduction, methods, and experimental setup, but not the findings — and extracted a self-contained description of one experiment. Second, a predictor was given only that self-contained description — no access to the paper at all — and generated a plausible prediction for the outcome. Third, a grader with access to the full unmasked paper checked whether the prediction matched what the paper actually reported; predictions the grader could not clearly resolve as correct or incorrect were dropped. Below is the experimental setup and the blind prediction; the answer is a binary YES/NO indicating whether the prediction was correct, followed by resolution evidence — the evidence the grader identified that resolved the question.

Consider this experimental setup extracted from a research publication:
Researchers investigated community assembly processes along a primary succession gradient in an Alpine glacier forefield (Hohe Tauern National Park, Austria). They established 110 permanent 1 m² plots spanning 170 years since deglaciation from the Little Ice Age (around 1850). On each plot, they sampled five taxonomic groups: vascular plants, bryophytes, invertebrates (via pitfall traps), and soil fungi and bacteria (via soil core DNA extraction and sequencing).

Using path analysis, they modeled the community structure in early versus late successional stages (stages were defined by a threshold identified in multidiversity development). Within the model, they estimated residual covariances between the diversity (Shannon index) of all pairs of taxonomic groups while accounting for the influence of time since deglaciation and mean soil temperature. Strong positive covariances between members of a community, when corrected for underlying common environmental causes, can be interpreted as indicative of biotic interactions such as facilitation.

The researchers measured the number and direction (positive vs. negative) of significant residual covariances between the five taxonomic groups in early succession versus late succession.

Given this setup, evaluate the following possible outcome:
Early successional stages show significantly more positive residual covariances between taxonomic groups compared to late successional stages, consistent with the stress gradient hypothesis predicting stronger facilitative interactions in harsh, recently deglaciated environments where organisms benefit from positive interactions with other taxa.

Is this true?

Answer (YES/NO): NO